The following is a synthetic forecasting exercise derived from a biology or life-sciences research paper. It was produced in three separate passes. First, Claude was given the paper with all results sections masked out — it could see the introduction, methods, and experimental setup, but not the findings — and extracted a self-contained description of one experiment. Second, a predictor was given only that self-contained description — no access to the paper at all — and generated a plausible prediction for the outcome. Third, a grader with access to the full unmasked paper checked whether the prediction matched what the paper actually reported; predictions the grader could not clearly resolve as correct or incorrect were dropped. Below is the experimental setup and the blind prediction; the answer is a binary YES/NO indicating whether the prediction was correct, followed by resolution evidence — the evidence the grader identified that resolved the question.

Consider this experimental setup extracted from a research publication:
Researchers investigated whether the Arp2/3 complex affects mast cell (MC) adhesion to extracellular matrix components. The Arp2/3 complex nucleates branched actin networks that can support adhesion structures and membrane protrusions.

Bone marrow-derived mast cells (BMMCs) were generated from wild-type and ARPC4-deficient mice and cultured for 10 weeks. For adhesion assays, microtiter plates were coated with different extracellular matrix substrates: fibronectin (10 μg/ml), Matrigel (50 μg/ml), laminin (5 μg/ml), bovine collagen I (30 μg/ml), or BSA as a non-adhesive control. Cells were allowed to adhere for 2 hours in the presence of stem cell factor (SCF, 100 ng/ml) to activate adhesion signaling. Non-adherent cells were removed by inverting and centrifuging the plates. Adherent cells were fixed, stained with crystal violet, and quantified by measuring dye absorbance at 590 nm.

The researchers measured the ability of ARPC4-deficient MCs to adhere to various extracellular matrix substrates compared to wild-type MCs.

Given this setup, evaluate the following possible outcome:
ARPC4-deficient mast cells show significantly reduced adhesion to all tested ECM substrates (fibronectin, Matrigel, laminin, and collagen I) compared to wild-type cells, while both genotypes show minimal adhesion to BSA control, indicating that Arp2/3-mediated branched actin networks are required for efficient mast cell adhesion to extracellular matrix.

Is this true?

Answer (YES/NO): NO